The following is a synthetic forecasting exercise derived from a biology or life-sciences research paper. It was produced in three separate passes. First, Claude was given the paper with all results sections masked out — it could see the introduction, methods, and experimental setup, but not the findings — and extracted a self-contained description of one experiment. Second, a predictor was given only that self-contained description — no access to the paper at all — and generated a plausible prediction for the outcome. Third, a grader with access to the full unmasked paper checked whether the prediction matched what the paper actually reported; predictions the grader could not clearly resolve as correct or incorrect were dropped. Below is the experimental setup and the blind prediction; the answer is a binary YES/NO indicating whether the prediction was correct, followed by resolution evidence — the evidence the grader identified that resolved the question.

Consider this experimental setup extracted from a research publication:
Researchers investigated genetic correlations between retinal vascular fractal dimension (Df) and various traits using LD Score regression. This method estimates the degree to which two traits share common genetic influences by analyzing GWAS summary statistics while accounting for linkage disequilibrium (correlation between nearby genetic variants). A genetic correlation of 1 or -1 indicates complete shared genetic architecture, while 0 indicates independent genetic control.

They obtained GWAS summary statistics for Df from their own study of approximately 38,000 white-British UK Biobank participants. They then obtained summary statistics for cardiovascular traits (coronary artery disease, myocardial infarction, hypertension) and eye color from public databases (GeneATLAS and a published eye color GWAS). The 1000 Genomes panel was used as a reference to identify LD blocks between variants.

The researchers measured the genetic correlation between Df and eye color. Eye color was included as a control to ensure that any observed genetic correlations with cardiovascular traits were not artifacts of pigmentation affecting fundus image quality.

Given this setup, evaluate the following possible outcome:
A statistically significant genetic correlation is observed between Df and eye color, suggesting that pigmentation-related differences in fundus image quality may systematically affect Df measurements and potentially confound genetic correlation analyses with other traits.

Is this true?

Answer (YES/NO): NO